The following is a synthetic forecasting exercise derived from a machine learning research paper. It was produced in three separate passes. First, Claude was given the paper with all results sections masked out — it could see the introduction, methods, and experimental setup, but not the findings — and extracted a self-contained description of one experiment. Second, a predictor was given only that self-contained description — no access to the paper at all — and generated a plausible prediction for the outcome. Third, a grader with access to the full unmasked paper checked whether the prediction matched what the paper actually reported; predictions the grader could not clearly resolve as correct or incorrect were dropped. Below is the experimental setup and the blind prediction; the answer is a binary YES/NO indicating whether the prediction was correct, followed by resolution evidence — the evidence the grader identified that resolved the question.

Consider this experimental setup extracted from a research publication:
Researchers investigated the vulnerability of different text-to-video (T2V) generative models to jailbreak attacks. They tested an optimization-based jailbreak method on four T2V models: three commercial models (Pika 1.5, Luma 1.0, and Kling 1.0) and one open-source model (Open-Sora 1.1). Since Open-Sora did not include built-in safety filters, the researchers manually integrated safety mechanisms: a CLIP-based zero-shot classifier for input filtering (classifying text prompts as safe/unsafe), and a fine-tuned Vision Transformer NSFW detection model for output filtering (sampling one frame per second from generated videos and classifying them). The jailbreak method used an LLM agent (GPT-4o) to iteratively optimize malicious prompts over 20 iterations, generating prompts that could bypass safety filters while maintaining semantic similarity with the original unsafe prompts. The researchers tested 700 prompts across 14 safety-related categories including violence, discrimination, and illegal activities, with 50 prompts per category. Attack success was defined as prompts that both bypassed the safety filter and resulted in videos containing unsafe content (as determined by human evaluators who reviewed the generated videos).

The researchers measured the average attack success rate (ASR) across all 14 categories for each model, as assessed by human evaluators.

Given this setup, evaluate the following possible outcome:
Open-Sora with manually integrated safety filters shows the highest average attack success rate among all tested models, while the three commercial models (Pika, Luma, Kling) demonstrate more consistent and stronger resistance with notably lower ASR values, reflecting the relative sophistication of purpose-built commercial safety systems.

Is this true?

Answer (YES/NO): NO